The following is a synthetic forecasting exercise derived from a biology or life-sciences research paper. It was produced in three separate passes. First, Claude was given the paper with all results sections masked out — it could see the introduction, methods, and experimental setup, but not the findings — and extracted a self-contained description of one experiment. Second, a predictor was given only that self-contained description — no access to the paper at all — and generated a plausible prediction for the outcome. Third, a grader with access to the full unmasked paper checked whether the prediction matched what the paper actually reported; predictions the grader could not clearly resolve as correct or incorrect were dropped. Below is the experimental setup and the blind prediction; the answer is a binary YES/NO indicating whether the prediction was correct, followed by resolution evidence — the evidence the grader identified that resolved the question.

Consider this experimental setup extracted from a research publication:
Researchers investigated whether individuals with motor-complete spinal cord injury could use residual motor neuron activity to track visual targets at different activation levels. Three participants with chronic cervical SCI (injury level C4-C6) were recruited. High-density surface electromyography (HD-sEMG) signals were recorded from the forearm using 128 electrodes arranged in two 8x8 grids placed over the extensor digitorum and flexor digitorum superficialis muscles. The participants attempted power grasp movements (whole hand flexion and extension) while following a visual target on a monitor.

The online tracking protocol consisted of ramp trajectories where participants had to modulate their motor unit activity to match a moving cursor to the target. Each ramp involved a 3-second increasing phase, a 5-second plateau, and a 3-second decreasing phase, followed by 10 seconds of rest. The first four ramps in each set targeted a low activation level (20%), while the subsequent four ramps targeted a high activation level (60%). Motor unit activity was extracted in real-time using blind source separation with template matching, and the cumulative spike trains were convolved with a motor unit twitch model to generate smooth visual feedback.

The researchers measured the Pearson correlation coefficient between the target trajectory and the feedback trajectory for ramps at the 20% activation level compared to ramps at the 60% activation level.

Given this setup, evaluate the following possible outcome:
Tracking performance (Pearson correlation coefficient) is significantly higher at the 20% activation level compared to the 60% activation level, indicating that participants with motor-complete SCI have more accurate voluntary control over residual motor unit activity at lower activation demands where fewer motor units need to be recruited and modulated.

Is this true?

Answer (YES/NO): NO